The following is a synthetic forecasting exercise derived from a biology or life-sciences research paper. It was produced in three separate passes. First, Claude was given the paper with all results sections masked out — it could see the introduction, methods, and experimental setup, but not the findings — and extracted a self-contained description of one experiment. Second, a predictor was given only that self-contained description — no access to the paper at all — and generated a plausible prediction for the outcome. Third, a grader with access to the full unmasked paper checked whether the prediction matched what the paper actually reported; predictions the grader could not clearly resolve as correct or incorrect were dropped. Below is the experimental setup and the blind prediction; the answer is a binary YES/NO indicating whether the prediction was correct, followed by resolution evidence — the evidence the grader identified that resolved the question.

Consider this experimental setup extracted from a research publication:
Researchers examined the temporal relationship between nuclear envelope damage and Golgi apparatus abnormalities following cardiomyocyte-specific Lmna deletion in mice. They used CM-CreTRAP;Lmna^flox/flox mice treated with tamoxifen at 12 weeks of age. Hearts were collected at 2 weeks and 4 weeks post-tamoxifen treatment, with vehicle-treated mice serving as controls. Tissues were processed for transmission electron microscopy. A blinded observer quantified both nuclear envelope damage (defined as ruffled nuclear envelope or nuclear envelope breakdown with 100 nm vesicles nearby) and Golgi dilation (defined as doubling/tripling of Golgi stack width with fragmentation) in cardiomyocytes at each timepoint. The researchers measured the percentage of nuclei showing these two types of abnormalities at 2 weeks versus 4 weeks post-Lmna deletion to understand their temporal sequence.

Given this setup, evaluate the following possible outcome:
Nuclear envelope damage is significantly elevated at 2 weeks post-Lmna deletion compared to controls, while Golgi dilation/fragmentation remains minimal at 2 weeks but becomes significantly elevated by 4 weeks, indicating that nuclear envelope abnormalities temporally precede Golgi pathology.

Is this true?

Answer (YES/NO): NO